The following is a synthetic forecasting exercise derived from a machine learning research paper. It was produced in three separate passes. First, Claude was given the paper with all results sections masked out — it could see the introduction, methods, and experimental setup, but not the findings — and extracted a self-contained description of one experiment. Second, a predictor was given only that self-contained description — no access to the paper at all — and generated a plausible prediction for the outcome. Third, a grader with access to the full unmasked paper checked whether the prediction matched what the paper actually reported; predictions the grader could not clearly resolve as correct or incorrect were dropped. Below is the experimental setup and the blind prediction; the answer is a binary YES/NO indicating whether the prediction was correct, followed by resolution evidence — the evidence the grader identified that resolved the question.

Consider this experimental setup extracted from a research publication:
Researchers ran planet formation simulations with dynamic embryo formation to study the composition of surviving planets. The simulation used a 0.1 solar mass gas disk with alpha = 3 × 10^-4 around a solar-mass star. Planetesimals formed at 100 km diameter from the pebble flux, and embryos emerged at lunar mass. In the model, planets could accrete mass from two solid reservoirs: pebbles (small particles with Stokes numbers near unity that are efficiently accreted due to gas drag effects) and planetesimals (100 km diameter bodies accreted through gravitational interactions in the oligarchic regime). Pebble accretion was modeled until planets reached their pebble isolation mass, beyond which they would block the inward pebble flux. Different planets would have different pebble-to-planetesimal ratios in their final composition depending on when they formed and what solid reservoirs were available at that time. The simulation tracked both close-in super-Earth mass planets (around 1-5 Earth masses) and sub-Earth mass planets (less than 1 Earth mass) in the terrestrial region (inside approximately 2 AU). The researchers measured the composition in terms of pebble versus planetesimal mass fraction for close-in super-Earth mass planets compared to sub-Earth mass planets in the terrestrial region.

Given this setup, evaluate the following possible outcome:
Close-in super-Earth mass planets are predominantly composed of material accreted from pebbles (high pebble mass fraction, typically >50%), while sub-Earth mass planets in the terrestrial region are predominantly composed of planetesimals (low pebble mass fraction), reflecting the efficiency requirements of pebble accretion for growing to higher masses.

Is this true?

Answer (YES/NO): NO